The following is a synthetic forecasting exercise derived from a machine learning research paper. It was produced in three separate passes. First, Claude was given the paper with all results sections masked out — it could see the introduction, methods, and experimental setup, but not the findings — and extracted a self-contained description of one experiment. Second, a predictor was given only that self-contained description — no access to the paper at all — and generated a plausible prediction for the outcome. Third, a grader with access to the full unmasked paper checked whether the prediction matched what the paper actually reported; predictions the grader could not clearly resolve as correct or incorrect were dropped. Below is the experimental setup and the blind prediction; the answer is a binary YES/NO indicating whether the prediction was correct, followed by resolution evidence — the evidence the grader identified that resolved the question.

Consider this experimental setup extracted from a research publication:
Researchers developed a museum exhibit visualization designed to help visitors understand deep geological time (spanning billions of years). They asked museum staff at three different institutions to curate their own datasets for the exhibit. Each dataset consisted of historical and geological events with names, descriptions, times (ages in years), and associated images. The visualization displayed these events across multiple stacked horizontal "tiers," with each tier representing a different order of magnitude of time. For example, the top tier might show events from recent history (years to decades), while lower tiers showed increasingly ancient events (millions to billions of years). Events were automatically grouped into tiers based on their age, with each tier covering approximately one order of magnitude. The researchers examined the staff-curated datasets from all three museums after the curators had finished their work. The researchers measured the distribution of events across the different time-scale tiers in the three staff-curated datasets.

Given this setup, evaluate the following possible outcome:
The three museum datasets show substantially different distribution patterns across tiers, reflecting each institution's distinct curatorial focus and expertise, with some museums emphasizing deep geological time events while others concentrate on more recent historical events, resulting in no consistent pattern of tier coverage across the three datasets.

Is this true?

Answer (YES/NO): NO